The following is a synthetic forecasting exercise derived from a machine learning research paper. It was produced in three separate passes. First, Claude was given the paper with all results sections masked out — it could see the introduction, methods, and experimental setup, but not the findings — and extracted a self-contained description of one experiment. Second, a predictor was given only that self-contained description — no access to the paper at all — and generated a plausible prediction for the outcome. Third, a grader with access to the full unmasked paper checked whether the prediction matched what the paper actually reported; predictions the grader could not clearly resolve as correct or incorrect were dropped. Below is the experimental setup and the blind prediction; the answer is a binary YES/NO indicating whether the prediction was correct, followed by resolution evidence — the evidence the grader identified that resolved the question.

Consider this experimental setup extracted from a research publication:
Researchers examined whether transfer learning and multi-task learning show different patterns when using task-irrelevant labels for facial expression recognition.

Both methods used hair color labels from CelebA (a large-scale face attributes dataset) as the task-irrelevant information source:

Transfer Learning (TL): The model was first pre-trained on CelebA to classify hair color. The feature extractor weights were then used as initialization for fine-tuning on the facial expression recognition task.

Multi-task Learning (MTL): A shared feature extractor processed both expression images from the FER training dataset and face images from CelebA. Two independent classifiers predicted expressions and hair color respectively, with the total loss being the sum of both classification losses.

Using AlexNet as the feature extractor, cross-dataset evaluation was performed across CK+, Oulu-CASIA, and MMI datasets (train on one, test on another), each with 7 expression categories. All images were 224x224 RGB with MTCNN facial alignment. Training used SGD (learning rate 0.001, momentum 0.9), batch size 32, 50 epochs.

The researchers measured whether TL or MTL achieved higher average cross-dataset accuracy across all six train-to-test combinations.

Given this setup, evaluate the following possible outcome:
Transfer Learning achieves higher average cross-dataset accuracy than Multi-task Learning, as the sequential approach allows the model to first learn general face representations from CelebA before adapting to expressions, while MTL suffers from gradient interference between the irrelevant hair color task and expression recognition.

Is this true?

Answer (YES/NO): NO